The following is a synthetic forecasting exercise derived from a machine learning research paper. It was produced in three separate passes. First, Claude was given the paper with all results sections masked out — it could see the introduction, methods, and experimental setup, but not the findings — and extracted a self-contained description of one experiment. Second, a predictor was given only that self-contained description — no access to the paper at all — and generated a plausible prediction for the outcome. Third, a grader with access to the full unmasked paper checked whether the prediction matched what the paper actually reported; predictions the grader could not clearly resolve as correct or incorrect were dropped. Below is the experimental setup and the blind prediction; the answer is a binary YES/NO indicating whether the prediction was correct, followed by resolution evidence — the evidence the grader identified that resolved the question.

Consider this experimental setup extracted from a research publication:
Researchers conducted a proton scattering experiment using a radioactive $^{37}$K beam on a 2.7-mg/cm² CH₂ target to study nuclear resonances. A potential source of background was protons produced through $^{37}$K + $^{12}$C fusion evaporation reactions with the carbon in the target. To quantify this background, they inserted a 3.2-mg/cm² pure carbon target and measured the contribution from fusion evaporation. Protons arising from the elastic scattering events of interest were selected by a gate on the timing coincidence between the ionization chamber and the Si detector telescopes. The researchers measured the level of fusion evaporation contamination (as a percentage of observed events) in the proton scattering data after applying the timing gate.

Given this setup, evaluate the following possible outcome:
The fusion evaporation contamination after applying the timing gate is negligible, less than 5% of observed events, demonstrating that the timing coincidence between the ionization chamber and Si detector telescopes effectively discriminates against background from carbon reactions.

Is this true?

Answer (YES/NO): YES